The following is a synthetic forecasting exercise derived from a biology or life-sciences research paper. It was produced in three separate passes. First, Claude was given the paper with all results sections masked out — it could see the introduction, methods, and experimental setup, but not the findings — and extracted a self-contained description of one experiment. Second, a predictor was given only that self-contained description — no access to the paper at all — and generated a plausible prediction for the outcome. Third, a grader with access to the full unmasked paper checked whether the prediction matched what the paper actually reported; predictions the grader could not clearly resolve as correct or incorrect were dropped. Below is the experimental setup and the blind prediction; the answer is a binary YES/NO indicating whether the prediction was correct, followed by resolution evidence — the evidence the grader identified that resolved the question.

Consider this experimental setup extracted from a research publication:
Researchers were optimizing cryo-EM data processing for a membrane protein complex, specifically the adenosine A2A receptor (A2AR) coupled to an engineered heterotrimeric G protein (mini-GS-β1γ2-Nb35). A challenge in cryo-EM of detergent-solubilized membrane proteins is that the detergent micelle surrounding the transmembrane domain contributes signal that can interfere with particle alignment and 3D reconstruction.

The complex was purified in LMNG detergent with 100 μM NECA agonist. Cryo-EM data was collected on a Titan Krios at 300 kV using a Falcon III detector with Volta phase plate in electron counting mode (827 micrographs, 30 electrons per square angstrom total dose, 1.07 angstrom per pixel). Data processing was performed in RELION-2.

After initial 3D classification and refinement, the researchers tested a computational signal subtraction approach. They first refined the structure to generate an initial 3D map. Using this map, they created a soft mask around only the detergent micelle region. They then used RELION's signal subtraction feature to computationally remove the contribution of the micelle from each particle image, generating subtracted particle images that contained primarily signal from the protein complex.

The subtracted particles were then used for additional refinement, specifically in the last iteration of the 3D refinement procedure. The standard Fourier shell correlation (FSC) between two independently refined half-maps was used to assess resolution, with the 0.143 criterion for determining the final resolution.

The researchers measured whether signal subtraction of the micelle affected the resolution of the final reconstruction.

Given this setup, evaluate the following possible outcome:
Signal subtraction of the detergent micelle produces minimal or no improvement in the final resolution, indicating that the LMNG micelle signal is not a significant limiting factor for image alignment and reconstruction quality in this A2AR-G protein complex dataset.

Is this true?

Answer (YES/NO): NO